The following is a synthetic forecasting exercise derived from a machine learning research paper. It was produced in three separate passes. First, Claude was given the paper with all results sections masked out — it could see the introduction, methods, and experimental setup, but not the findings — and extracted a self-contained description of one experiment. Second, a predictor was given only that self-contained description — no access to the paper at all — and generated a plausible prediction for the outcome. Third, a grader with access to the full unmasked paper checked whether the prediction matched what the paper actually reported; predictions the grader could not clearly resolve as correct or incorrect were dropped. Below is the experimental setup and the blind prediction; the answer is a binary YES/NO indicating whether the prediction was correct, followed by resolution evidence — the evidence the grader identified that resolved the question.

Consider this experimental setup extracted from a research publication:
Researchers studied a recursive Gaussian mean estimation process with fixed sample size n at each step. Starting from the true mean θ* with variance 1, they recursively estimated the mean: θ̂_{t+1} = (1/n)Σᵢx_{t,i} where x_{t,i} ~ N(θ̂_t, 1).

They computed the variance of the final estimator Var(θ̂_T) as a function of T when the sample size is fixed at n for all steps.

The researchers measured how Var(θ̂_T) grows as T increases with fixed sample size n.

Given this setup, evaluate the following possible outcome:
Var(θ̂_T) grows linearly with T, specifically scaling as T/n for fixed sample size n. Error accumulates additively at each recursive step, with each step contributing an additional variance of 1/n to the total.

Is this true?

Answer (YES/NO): YES